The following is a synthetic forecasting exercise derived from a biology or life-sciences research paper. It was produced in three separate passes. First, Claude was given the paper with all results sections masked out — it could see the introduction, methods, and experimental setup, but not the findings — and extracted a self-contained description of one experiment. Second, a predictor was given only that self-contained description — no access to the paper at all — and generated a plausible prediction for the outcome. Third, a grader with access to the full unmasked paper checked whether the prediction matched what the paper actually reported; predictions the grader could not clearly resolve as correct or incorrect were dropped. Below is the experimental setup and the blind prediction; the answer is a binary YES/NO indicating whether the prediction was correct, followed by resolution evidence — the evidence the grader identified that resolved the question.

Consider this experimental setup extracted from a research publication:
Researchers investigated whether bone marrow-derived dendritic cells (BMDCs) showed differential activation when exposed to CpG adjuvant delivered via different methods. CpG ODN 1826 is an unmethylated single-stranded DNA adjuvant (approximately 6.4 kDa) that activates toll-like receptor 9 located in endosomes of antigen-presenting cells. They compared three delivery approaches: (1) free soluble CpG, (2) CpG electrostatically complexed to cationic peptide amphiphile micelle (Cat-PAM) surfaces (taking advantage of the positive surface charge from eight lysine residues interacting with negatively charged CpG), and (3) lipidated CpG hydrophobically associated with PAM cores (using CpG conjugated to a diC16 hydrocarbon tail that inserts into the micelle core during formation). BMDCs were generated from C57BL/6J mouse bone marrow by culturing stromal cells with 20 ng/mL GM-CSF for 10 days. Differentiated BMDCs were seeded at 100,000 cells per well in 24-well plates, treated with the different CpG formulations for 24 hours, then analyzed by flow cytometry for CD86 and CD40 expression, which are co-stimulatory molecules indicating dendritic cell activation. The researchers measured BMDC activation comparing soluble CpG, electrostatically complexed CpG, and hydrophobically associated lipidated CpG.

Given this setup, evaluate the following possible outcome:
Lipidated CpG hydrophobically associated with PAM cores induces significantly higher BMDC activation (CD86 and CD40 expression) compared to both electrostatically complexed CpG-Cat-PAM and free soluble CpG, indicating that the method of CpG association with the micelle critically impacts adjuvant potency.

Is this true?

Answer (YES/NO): NO